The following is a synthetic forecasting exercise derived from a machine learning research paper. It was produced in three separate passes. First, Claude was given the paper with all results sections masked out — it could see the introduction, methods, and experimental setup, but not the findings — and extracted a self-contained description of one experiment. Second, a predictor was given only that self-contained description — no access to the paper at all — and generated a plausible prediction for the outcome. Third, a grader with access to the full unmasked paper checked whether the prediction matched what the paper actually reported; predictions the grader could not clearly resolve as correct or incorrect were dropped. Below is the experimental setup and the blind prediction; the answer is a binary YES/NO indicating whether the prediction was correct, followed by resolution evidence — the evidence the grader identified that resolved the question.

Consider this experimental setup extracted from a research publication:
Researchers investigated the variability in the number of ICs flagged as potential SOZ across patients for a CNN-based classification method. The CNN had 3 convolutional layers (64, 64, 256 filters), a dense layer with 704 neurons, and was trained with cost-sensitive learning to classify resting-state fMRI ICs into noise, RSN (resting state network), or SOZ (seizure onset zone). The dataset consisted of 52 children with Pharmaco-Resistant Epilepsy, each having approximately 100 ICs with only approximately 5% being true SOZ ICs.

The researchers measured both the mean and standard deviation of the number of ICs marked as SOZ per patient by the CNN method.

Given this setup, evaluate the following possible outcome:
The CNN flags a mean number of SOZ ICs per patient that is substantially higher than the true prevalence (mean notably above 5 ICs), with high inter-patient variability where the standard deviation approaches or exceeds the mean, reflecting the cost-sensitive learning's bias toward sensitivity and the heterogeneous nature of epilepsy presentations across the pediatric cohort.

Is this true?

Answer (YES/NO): YES